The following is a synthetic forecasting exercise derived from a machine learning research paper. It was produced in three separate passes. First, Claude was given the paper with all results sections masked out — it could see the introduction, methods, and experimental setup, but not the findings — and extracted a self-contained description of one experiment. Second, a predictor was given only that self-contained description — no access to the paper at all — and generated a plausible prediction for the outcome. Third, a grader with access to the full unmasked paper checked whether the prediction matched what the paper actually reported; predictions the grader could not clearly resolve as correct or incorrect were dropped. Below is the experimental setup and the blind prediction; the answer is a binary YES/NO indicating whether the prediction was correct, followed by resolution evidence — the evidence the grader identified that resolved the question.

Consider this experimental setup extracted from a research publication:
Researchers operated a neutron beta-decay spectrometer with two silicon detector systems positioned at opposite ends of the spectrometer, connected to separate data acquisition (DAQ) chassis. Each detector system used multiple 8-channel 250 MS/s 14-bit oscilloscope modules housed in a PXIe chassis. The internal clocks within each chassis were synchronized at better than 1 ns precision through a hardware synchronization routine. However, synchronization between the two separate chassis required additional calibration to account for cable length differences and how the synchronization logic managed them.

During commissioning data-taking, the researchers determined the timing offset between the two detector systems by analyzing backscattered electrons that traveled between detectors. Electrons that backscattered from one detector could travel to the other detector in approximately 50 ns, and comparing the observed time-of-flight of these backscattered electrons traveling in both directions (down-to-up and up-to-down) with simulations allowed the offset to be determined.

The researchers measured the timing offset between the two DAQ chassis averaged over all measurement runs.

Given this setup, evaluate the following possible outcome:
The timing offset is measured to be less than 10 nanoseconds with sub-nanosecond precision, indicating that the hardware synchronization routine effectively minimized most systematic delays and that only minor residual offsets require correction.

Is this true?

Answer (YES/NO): NO